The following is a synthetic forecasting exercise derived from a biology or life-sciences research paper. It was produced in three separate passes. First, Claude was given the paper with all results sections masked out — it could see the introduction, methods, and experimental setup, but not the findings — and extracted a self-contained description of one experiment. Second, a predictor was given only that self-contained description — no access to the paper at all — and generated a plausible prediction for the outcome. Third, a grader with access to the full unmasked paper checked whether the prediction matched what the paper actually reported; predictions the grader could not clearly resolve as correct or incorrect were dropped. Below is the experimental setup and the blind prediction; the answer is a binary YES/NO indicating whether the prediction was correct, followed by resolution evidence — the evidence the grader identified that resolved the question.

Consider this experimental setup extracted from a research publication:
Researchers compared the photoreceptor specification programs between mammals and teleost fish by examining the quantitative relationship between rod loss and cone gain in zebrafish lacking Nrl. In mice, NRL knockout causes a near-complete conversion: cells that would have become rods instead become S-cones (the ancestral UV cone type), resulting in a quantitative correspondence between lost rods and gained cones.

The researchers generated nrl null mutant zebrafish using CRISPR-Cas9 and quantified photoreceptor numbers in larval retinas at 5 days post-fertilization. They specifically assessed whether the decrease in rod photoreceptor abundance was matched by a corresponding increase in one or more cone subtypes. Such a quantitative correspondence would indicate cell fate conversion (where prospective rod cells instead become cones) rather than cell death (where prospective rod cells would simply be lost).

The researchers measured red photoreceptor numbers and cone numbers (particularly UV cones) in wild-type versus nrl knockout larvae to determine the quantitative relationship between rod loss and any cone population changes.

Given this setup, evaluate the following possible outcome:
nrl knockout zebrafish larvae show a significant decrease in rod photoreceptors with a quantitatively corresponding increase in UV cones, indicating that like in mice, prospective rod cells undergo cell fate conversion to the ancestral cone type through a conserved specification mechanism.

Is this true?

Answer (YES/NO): YES